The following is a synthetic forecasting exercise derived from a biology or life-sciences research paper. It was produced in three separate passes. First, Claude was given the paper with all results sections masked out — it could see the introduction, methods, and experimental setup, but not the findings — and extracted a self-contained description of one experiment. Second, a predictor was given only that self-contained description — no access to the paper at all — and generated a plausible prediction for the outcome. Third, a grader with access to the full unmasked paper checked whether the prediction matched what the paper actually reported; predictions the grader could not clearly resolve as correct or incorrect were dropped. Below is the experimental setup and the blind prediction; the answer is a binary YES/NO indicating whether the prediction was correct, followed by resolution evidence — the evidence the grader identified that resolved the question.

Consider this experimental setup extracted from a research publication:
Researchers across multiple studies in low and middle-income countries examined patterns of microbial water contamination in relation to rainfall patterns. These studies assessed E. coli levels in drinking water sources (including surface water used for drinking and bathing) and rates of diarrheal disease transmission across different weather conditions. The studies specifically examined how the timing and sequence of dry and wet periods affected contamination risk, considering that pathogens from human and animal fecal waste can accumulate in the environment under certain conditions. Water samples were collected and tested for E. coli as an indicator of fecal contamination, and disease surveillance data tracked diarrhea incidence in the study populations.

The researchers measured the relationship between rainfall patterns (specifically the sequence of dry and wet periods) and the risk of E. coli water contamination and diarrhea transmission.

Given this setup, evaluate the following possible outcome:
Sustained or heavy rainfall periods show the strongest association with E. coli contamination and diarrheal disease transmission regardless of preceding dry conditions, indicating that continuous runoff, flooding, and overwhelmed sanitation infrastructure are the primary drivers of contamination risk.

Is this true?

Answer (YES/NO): NO